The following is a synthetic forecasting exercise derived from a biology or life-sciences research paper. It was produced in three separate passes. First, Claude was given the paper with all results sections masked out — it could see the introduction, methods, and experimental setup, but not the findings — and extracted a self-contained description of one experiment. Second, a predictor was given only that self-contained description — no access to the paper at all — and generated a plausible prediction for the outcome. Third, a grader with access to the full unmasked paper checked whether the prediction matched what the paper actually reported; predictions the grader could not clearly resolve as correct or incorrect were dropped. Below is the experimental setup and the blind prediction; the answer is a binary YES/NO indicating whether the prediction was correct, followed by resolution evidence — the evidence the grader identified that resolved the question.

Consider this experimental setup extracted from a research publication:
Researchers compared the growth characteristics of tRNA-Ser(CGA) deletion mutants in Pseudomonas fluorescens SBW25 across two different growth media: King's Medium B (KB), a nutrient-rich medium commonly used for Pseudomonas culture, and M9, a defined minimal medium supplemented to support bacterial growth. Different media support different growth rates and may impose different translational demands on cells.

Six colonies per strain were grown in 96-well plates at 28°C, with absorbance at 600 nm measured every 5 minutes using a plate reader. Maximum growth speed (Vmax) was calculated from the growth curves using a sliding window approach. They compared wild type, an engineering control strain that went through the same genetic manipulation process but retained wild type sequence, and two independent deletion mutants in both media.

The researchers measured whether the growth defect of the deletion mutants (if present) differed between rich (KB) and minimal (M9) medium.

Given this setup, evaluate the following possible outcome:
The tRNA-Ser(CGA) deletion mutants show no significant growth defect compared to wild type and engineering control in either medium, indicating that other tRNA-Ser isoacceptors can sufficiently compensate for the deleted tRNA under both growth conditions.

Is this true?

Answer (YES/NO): NO